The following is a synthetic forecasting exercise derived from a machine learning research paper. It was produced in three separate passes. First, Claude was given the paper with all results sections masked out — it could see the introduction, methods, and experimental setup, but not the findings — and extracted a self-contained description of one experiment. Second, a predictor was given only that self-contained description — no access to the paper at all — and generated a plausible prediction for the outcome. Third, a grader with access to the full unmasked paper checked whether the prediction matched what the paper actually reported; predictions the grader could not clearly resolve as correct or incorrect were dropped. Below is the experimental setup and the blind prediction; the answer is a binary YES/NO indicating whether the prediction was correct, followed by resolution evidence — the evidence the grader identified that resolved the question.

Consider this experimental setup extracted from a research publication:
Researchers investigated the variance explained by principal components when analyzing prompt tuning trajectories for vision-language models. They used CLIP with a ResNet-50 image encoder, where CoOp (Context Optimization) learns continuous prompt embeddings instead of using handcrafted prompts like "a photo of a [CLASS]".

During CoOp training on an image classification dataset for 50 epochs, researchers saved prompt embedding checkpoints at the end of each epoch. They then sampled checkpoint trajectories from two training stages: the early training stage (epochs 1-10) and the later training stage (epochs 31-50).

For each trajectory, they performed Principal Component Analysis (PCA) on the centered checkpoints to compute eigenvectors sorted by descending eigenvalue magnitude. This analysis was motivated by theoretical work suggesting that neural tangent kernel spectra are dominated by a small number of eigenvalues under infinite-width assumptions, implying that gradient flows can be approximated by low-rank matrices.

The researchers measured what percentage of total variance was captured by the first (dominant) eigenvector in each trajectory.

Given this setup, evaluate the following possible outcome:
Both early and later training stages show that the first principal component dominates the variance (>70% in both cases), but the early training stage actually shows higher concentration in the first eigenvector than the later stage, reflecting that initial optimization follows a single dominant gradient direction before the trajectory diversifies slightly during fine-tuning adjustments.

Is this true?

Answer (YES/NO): NO